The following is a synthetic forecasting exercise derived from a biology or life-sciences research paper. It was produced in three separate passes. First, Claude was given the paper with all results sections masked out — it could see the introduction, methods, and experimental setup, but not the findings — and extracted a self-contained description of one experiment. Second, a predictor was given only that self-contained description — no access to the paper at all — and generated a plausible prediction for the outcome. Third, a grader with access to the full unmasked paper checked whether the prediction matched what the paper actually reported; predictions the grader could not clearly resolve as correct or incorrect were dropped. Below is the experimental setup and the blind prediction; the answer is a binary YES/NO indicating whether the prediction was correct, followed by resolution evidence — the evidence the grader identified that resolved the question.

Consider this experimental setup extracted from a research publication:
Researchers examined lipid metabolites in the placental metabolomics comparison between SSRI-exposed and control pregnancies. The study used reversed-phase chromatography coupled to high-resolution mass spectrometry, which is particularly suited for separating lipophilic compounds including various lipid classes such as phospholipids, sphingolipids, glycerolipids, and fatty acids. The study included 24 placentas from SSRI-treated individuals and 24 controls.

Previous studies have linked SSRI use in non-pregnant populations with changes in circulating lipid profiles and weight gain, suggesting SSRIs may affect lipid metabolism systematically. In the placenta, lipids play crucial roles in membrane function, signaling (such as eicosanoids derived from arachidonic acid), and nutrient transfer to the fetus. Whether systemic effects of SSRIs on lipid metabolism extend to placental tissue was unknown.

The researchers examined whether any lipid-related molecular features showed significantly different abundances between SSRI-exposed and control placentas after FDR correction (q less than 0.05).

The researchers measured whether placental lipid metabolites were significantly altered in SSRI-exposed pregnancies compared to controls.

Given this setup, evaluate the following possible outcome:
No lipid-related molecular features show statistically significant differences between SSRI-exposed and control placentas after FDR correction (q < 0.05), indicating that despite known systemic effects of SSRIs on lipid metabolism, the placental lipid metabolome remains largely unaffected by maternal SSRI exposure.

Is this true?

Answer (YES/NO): NO